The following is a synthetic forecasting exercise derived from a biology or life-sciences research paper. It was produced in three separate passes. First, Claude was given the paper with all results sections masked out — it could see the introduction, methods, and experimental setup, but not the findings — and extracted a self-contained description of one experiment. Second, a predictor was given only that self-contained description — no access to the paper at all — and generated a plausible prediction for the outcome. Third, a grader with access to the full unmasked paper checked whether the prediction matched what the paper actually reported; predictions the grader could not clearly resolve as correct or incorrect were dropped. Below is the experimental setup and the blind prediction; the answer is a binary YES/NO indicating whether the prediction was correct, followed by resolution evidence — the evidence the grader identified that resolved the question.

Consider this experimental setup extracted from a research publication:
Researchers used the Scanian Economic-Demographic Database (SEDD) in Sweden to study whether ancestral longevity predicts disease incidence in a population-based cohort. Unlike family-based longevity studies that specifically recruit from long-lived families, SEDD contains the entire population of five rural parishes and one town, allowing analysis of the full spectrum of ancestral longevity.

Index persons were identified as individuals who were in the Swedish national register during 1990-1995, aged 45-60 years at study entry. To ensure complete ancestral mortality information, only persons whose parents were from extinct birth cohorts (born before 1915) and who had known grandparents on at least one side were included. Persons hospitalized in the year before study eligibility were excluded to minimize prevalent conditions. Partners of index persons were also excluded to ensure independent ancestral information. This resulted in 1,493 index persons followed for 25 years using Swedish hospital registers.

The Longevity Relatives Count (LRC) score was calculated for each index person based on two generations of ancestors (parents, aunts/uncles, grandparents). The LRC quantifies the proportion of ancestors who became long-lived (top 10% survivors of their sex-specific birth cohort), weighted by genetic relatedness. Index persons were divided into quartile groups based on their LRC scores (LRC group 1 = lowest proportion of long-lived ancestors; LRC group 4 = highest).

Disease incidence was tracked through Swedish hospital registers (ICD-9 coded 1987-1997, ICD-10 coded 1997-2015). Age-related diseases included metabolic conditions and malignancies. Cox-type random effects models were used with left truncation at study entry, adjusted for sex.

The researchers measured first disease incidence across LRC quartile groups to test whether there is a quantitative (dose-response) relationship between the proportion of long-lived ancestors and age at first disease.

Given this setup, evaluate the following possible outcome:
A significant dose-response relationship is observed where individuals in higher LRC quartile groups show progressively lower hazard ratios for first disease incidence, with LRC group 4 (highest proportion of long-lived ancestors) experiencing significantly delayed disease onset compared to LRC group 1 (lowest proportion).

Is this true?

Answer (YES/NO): YES